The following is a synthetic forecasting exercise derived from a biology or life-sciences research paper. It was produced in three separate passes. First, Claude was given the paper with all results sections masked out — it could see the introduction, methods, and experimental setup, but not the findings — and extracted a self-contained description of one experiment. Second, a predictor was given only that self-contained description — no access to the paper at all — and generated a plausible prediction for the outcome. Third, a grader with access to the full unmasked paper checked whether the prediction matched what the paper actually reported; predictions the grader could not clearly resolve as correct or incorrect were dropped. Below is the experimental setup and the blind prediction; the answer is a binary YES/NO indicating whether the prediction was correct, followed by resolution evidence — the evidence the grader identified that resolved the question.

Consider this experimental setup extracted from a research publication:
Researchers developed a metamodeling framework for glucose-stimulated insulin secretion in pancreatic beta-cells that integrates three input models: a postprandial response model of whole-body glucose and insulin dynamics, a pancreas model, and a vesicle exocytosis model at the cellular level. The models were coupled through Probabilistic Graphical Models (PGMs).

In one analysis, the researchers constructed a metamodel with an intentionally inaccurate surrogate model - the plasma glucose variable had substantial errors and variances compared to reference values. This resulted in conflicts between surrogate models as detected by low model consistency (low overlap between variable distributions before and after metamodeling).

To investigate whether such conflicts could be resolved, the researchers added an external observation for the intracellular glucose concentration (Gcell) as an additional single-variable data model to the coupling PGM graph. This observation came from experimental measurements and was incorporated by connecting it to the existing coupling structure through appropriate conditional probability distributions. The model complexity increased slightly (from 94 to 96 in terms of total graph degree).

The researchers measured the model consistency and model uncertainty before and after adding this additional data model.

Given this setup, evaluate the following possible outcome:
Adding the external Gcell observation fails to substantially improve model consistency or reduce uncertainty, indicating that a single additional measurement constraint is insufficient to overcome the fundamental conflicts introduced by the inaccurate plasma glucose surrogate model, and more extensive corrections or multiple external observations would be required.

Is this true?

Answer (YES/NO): NO